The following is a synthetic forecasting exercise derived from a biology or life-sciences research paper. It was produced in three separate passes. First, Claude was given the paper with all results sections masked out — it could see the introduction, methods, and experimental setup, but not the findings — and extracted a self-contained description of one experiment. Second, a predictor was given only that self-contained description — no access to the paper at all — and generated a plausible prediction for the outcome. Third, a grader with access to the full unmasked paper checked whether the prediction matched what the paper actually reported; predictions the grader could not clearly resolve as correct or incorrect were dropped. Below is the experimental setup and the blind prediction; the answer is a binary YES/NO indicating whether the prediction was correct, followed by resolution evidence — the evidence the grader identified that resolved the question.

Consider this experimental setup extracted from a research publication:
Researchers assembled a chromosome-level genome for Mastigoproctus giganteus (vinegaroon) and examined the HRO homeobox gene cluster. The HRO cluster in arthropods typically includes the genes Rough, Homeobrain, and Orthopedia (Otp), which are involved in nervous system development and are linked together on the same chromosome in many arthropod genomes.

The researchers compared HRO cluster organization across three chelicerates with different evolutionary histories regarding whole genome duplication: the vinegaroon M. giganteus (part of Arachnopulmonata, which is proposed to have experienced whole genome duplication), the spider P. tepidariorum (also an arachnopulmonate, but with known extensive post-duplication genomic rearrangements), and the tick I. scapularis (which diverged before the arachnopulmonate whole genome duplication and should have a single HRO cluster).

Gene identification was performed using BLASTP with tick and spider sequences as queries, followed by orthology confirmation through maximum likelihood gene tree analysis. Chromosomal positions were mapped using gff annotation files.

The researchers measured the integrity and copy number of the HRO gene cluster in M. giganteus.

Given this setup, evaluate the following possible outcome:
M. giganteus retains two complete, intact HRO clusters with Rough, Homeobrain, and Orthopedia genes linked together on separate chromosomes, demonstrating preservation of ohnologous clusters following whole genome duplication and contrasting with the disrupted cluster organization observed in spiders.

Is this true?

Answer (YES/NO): NO